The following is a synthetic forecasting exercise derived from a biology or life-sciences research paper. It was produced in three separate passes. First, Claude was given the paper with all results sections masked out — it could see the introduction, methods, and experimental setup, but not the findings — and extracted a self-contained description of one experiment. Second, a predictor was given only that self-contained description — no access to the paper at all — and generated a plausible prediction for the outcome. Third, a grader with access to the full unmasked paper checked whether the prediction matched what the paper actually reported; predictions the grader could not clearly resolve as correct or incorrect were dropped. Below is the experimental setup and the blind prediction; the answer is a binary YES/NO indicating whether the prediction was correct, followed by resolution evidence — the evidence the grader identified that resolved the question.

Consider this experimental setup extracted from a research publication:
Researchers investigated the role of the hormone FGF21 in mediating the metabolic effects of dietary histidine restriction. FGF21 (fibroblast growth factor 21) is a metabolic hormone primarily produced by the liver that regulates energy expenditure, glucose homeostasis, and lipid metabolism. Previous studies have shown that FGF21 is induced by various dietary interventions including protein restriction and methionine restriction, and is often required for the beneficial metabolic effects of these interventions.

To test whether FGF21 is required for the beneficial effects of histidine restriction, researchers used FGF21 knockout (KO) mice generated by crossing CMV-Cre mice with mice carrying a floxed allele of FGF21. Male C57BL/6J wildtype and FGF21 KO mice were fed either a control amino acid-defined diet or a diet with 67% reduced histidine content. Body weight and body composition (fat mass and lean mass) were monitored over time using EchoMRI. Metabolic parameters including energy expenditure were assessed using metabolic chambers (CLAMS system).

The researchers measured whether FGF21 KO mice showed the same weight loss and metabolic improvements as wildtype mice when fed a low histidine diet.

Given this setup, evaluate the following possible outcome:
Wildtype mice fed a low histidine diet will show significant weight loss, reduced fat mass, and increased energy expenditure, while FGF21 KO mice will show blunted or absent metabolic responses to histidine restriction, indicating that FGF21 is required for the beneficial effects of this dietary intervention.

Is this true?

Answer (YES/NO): NO